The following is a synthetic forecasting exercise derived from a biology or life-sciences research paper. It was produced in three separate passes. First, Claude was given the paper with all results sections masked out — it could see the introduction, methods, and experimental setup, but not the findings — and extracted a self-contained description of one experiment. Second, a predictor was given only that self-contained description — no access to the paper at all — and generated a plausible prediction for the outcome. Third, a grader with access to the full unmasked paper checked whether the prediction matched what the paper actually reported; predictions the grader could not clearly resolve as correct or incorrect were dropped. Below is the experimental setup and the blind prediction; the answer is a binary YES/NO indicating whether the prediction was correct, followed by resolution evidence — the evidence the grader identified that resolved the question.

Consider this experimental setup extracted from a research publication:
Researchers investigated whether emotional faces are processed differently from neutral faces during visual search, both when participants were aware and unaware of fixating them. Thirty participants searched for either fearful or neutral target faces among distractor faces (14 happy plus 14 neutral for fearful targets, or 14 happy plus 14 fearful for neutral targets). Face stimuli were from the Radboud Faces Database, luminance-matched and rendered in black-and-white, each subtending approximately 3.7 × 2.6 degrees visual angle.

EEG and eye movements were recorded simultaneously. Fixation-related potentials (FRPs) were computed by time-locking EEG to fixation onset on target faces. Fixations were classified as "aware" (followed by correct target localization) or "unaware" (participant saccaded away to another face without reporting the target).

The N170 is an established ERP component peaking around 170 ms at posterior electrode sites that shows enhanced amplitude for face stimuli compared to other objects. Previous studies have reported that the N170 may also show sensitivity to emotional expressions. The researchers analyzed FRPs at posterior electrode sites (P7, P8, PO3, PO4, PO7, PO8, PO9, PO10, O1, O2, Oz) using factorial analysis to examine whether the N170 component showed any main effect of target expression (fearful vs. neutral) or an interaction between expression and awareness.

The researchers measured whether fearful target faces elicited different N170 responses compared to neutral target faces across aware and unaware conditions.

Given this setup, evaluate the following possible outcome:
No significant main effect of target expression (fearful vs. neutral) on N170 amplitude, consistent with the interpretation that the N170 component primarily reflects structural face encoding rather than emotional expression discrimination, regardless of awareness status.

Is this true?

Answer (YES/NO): NO